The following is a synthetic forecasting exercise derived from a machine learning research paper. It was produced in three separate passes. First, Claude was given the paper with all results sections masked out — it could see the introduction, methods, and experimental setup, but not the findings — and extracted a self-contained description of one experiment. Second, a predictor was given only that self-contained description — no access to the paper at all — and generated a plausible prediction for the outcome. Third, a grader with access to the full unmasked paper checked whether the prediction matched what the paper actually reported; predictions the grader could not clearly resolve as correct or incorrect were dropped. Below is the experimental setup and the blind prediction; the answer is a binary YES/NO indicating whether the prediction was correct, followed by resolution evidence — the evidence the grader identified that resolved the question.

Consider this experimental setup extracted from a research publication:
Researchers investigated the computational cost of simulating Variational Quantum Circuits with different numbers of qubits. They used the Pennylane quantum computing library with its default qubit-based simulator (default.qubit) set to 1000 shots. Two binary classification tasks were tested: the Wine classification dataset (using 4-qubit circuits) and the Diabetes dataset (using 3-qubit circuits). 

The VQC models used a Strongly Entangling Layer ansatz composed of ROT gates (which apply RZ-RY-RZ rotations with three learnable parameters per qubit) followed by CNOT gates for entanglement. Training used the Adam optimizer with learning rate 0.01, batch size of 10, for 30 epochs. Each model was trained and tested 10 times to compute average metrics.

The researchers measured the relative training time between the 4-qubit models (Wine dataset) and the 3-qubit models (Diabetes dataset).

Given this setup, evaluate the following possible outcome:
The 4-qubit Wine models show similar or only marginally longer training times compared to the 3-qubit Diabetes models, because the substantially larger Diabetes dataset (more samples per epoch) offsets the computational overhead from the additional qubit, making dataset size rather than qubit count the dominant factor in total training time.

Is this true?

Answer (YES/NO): NO